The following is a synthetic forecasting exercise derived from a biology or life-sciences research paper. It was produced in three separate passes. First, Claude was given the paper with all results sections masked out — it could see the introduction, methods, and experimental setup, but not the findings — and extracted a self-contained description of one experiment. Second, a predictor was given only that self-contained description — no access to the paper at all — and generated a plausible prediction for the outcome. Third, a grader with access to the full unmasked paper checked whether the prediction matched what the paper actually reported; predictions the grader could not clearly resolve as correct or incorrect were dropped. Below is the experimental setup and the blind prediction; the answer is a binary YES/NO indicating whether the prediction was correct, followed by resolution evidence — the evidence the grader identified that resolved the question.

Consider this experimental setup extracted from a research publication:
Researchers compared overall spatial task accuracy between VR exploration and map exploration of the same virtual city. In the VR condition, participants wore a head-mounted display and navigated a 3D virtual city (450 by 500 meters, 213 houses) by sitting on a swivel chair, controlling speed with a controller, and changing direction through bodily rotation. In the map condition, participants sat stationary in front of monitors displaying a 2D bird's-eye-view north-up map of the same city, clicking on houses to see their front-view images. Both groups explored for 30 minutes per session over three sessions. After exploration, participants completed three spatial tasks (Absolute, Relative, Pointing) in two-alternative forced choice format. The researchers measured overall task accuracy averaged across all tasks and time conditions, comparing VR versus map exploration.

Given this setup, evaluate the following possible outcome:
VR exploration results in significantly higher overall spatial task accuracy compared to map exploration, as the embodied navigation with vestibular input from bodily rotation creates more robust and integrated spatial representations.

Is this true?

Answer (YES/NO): NO